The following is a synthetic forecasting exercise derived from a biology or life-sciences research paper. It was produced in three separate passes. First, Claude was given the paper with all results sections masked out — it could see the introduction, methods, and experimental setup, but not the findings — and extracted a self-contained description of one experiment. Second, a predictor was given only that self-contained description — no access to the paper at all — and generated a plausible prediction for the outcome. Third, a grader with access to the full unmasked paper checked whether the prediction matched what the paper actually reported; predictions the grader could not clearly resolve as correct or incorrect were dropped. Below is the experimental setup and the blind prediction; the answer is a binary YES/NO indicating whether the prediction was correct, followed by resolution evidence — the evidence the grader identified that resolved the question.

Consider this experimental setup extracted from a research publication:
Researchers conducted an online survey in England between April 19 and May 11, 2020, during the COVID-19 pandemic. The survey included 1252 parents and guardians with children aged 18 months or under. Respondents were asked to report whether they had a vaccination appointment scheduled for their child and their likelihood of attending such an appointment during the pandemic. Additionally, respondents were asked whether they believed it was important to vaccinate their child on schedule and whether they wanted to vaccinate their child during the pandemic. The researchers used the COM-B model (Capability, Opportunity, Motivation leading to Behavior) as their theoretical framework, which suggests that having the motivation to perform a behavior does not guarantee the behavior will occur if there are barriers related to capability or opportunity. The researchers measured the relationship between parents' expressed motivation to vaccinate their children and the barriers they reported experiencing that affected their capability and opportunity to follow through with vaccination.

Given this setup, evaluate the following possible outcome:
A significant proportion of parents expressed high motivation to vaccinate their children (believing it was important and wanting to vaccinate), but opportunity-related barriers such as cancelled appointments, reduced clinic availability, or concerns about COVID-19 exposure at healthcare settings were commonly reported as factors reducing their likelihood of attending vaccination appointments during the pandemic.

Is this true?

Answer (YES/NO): NO